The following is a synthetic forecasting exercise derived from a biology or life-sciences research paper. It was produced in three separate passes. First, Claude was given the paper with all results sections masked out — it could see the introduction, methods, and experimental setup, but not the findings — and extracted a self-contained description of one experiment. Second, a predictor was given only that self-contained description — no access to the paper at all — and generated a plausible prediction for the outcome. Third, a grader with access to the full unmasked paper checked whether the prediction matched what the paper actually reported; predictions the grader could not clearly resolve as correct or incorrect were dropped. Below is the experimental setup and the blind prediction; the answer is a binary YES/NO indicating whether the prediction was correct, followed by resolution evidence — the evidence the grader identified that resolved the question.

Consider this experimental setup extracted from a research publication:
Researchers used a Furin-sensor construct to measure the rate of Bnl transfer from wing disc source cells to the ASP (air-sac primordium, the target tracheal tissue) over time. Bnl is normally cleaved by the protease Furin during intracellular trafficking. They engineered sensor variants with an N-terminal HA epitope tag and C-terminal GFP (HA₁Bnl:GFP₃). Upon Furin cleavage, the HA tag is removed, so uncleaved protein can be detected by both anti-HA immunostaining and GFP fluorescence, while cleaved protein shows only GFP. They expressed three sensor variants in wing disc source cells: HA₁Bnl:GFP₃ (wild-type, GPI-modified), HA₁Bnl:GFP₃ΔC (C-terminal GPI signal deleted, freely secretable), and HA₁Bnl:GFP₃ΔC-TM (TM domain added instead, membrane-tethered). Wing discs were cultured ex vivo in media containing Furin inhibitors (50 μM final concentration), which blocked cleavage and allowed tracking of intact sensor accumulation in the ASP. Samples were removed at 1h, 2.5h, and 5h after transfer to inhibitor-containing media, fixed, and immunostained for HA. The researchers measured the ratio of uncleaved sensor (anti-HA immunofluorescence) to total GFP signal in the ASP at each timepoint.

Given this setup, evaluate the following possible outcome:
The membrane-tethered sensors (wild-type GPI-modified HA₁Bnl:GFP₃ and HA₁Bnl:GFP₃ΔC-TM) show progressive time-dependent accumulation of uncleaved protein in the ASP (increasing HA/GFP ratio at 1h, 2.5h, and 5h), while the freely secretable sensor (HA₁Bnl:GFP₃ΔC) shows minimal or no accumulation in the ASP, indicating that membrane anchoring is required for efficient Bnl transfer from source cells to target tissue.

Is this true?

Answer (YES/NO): NO